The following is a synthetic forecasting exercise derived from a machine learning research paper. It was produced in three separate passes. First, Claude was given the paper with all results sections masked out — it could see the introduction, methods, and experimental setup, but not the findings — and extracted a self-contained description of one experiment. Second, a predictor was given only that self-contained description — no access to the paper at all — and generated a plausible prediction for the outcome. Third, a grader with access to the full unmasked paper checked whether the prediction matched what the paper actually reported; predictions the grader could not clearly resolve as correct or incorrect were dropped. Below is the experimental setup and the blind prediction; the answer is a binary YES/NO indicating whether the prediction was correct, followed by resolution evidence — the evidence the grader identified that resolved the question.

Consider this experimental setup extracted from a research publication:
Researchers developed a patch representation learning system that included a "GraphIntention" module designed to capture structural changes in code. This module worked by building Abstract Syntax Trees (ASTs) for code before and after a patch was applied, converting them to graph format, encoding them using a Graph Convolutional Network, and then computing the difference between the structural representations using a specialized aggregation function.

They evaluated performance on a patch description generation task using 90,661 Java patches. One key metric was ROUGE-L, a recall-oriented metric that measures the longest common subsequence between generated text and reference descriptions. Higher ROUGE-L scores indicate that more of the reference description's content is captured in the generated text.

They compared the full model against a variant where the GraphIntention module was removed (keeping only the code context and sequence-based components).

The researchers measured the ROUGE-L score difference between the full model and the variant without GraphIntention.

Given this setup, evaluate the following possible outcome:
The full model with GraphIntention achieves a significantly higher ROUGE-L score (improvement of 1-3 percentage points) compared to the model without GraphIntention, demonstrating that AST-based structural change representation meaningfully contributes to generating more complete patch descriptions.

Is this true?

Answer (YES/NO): NO